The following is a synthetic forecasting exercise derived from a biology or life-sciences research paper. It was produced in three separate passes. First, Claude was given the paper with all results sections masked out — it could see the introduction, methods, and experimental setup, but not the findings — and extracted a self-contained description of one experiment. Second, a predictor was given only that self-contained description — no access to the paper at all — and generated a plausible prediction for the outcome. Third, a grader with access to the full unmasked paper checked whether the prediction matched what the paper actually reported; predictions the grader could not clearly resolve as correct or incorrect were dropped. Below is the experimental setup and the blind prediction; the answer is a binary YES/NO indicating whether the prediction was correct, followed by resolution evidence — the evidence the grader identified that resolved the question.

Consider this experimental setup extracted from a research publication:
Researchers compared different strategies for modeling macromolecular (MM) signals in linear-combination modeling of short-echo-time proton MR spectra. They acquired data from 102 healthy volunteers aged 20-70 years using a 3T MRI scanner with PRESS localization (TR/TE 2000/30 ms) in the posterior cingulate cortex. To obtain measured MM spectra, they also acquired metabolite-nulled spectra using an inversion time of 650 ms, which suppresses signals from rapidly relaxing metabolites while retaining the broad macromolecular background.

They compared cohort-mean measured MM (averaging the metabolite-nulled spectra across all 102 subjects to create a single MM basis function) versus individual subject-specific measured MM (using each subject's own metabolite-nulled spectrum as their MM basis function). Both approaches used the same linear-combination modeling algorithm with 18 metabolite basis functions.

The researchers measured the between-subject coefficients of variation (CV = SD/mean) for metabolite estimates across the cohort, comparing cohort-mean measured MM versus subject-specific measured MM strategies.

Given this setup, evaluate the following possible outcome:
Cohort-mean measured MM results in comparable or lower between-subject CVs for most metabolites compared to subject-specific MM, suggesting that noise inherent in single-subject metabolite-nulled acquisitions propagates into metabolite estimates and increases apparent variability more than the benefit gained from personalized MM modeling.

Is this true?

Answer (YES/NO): YES